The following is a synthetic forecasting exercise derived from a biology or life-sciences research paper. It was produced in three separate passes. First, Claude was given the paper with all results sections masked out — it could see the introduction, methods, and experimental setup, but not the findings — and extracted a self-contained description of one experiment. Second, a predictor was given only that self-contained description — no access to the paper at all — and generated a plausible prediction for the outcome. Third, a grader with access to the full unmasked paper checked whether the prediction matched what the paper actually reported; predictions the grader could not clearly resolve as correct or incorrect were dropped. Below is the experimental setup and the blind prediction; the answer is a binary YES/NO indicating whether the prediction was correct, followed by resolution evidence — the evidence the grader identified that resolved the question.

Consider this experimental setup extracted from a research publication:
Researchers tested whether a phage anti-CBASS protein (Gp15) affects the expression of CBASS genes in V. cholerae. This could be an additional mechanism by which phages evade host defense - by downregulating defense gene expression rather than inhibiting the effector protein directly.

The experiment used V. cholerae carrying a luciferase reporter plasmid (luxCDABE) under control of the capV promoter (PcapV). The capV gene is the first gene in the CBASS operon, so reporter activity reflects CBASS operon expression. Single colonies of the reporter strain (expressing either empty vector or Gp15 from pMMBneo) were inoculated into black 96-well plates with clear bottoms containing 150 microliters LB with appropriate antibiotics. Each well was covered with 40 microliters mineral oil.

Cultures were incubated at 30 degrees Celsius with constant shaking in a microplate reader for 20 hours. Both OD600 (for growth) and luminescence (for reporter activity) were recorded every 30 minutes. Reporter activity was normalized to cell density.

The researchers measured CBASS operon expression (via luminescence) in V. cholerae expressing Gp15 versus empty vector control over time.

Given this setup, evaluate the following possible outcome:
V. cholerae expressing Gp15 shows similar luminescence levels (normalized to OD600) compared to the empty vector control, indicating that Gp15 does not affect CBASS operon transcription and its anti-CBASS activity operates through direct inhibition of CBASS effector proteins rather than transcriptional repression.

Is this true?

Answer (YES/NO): YES